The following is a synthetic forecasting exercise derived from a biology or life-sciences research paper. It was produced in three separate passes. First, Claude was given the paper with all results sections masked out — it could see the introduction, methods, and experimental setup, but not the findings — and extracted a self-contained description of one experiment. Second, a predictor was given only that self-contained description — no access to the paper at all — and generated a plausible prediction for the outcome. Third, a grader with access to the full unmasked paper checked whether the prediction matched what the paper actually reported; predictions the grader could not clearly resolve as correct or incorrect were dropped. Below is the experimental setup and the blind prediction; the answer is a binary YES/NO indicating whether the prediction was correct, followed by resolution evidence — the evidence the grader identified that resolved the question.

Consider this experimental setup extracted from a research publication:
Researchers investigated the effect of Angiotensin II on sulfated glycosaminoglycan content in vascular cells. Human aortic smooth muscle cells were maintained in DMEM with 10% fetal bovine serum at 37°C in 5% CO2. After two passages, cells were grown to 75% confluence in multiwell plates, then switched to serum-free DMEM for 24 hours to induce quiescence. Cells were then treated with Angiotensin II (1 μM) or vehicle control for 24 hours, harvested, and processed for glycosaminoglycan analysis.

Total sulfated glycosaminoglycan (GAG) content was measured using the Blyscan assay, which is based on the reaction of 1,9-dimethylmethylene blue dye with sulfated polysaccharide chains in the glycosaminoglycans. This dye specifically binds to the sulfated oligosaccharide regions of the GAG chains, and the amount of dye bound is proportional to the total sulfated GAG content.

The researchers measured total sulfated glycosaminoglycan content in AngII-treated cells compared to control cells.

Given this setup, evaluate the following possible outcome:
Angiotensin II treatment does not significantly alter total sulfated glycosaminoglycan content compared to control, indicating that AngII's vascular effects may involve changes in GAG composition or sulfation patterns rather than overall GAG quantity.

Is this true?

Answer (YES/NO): NO